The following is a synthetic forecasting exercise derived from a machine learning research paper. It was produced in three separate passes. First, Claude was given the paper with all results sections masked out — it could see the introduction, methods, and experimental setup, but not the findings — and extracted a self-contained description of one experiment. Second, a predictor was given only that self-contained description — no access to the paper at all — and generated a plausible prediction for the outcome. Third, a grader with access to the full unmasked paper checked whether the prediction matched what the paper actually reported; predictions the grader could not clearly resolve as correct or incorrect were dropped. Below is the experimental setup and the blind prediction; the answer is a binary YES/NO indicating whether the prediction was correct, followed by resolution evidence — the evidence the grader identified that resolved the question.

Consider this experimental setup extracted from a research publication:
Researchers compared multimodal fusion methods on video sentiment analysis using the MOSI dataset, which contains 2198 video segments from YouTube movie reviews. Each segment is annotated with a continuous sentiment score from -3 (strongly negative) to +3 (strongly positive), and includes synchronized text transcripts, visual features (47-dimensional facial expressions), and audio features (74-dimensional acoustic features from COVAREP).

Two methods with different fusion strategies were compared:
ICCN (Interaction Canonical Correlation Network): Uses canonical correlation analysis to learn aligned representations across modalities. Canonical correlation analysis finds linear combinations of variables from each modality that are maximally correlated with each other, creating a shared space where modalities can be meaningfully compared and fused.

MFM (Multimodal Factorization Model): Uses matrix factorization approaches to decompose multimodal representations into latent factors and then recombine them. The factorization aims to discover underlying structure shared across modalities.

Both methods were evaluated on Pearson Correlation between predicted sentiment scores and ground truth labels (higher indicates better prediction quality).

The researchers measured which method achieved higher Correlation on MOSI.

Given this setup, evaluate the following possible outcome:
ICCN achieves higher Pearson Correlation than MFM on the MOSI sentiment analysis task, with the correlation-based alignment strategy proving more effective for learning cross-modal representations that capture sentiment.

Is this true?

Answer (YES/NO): YES